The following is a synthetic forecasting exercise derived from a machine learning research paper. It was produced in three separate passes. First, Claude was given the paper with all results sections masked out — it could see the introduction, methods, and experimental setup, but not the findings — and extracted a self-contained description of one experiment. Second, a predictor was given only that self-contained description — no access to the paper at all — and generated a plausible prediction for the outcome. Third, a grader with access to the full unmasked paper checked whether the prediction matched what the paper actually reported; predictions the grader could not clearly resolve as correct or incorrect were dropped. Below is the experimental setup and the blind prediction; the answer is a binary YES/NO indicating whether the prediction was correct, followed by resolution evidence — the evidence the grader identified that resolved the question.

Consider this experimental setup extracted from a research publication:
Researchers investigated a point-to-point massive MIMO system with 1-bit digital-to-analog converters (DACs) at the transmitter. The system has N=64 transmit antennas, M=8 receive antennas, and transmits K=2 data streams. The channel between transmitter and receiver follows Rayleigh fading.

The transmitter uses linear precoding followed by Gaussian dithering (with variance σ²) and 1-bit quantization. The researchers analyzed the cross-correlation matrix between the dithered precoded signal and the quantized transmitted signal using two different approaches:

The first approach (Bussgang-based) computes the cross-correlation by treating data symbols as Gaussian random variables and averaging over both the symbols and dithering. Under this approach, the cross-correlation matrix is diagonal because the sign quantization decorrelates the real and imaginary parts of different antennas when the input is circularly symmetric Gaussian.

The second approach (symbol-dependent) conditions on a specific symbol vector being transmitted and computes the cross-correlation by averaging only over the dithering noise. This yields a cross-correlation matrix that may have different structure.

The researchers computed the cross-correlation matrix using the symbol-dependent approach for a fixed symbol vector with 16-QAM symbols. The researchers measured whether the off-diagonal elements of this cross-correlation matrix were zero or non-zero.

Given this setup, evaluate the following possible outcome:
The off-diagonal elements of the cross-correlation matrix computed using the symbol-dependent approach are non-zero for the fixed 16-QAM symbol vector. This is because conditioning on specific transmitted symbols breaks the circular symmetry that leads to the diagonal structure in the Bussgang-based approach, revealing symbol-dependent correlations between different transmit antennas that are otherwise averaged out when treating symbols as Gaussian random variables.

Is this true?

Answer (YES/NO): YES